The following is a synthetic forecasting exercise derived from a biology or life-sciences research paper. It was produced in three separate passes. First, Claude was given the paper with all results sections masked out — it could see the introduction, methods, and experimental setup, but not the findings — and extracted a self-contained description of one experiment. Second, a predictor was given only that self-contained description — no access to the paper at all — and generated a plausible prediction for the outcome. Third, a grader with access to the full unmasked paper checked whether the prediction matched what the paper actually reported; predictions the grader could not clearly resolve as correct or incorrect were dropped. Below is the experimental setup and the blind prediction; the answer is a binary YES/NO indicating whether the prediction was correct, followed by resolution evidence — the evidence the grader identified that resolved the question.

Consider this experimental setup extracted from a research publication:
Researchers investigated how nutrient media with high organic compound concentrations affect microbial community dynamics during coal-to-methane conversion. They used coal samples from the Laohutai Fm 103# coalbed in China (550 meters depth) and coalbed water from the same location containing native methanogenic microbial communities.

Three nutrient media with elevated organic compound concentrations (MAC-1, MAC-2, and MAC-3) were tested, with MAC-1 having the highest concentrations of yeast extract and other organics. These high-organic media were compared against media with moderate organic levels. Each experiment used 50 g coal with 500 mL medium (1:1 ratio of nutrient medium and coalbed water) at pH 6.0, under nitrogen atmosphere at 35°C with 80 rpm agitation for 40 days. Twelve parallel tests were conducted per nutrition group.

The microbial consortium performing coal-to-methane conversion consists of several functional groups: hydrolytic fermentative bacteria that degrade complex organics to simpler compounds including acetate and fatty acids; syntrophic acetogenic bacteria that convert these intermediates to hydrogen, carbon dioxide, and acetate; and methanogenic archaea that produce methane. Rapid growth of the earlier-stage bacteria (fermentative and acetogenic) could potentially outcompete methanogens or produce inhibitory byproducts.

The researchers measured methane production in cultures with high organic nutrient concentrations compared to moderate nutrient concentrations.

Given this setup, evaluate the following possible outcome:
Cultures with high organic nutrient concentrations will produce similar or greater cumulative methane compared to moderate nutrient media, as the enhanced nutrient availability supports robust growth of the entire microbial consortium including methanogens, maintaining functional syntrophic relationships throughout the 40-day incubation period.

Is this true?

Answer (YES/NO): NO